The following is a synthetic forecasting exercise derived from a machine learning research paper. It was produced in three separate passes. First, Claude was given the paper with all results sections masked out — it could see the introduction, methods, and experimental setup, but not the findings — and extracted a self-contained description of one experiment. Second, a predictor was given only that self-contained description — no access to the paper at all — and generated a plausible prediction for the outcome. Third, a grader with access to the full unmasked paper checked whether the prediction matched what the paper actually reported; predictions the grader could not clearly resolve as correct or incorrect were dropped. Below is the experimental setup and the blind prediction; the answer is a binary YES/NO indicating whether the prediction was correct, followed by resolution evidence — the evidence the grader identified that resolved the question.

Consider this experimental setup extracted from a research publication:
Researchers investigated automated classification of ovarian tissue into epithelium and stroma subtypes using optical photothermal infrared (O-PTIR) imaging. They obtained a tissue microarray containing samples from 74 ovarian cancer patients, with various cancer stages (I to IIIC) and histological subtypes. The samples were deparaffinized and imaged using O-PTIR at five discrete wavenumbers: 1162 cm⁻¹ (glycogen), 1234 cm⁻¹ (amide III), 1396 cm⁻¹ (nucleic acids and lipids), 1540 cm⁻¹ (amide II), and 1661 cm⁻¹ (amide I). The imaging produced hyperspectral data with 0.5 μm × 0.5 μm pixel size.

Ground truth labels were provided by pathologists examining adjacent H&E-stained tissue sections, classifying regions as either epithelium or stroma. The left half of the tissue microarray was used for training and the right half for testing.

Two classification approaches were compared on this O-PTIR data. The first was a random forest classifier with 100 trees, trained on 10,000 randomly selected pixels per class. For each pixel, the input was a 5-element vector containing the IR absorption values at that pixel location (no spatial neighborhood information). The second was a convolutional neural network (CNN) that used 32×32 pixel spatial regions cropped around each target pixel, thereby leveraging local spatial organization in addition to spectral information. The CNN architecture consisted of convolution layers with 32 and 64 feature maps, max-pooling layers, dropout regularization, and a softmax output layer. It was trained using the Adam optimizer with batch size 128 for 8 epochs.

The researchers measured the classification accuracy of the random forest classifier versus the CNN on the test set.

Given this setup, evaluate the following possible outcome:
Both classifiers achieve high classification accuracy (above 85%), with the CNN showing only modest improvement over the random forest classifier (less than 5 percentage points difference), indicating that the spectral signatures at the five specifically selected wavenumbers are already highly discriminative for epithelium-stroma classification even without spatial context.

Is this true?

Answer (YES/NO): NO